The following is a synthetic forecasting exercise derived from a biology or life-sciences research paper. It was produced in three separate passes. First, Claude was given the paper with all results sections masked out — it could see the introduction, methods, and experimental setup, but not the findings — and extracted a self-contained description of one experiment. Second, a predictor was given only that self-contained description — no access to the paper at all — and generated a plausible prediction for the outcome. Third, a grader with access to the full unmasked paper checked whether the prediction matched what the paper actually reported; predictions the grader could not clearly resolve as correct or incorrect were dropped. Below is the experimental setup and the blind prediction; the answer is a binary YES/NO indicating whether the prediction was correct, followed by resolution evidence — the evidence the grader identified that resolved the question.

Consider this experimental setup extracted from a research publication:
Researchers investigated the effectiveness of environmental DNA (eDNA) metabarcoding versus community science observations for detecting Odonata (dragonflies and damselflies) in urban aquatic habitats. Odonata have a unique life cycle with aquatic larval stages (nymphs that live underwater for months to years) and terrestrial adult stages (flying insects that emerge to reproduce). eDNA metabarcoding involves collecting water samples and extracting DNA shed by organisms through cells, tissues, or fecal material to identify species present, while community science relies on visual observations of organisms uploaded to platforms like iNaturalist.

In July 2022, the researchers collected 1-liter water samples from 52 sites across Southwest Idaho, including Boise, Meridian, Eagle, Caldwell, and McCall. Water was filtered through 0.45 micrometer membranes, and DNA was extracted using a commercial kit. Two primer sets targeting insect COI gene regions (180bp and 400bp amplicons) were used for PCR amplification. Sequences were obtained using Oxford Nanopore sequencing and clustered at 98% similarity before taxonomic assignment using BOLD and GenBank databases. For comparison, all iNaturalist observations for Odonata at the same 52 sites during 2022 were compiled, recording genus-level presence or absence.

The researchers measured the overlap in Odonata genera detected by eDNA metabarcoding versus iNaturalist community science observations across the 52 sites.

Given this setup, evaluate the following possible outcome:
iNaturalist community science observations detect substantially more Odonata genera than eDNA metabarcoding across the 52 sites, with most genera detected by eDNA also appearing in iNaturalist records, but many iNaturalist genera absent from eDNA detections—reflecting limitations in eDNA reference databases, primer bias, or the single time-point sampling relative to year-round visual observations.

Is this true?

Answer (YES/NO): NO